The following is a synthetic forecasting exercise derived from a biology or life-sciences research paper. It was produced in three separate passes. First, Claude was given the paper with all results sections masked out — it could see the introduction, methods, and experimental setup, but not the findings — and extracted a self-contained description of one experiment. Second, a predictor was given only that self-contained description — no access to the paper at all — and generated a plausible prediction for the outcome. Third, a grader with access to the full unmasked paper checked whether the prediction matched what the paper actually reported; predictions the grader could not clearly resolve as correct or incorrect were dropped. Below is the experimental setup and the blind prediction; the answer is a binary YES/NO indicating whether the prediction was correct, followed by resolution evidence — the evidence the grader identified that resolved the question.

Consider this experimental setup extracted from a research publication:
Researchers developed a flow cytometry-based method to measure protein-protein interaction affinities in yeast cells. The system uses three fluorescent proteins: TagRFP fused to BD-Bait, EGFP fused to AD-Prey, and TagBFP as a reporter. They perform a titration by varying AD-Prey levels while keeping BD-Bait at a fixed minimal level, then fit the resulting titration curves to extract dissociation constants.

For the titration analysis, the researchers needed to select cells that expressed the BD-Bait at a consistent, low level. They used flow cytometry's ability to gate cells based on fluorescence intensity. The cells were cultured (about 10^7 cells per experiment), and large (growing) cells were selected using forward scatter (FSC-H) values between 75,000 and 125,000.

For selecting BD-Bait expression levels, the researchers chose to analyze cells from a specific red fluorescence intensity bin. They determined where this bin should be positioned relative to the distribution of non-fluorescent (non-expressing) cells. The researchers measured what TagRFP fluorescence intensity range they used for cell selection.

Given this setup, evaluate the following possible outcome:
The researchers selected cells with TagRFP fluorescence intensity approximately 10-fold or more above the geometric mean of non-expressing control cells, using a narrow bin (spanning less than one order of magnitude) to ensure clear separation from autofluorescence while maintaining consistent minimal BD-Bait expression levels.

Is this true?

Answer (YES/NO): NO